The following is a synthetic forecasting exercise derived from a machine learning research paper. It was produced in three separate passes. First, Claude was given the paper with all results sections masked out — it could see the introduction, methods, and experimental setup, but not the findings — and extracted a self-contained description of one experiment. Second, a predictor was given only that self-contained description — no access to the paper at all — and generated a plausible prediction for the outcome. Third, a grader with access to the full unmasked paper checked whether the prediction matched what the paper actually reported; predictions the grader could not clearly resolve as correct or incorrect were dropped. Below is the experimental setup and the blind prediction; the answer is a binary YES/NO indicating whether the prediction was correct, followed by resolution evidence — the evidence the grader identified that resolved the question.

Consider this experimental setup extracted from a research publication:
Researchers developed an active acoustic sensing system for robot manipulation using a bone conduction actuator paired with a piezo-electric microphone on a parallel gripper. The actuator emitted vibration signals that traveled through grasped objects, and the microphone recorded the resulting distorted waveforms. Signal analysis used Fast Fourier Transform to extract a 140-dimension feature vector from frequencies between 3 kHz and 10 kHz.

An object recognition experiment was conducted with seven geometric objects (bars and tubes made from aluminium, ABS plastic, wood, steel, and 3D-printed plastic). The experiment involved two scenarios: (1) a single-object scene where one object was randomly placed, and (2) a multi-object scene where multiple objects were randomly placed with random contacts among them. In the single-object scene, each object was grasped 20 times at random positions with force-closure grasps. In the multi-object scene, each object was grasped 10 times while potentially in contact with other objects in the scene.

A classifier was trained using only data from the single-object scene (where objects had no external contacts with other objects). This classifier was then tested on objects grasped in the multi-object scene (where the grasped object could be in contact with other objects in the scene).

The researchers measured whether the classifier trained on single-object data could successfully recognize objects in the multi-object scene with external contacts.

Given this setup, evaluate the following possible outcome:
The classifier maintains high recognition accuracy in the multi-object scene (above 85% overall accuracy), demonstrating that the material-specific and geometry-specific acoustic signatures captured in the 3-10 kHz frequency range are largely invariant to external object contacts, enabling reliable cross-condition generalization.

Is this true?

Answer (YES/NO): NO